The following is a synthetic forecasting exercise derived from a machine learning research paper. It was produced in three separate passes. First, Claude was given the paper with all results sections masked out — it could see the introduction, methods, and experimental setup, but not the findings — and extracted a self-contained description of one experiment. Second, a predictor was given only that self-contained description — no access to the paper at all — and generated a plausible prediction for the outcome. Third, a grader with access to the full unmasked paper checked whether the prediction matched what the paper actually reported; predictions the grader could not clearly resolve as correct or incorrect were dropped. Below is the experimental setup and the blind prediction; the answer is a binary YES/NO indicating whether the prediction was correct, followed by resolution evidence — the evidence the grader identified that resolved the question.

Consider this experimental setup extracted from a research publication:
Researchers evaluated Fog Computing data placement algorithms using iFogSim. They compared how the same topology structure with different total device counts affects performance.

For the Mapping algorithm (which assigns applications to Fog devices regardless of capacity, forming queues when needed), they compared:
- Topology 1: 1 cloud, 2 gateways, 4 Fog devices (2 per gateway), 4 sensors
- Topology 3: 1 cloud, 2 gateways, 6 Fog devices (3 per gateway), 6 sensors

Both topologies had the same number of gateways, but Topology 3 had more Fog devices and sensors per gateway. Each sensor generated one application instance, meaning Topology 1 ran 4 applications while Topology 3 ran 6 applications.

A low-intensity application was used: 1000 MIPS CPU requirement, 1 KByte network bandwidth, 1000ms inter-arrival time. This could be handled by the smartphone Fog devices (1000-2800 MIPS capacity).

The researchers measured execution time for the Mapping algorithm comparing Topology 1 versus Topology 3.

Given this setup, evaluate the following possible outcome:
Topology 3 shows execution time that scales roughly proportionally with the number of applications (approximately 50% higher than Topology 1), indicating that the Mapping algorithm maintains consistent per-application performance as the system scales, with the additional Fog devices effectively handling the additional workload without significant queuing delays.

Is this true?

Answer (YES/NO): NO